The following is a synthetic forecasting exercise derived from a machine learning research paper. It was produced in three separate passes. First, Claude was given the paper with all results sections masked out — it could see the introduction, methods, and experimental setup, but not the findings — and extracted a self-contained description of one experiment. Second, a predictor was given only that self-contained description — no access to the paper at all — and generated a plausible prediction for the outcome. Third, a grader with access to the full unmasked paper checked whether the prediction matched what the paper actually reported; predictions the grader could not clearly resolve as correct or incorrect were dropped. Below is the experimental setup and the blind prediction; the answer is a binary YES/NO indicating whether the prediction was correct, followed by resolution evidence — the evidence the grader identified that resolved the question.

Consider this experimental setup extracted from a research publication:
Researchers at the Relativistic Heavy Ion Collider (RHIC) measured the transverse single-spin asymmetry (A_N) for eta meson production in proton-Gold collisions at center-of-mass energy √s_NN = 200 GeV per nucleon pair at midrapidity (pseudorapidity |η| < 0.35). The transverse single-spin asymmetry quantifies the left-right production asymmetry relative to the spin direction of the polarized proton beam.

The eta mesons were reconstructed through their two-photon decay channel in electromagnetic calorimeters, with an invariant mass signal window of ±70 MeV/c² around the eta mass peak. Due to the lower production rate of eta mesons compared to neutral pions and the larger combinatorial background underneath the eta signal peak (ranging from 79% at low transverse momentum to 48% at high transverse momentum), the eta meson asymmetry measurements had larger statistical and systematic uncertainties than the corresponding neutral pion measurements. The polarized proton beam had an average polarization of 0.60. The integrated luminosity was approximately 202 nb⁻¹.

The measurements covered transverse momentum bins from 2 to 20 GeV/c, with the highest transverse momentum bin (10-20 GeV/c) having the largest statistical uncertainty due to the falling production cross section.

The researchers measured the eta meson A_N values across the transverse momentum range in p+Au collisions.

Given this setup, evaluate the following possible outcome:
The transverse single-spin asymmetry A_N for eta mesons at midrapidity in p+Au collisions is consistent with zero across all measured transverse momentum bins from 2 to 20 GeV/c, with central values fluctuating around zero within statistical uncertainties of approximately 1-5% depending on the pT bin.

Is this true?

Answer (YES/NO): NO